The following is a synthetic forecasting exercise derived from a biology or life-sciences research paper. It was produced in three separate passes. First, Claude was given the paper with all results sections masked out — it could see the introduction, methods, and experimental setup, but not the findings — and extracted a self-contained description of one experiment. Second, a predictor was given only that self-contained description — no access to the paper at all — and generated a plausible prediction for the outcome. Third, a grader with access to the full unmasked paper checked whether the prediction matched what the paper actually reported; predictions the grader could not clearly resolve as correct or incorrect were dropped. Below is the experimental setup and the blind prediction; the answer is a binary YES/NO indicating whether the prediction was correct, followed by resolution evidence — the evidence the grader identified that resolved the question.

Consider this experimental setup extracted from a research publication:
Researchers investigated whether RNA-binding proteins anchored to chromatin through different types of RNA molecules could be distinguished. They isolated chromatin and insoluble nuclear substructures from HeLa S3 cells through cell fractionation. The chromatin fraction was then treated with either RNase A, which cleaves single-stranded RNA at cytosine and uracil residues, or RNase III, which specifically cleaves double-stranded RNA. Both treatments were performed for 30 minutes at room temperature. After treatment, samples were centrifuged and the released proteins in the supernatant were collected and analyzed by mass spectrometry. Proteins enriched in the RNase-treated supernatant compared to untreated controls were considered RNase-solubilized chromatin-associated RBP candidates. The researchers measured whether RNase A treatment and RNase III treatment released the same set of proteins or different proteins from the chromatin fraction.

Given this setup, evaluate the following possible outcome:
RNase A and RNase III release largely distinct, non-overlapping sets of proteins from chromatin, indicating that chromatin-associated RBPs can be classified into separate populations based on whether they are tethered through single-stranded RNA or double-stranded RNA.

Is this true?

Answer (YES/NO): YES